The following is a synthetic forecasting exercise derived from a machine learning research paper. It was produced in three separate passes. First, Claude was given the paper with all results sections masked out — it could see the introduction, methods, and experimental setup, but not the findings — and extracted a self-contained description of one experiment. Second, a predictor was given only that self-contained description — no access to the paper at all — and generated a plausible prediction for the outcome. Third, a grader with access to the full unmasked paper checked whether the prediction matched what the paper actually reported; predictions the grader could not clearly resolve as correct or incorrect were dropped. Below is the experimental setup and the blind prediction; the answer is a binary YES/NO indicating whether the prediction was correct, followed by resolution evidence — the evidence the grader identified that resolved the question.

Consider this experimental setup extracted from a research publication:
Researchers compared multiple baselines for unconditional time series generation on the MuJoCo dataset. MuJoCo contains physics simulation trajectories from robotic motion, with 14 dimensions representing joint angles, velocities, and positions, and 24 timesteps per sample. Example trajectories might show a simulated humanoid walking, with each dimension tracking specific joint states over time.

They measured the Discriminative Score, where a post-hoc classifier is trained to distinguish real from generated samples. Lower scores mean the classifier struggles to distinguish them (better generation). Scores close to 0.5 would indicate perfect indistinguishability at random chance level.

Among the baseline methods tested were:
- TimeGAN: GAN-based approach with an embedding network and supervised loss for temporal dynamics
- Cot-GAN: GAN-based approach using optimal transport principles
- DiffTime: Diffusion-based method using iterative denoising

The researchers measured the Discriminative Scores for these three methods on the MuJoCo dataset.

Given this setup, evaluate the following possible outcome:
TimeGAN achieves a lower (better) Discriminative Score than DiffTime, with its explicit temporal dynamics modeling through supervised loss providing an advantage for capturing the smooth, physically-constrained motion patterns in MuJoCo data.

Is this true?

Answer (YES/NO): NO